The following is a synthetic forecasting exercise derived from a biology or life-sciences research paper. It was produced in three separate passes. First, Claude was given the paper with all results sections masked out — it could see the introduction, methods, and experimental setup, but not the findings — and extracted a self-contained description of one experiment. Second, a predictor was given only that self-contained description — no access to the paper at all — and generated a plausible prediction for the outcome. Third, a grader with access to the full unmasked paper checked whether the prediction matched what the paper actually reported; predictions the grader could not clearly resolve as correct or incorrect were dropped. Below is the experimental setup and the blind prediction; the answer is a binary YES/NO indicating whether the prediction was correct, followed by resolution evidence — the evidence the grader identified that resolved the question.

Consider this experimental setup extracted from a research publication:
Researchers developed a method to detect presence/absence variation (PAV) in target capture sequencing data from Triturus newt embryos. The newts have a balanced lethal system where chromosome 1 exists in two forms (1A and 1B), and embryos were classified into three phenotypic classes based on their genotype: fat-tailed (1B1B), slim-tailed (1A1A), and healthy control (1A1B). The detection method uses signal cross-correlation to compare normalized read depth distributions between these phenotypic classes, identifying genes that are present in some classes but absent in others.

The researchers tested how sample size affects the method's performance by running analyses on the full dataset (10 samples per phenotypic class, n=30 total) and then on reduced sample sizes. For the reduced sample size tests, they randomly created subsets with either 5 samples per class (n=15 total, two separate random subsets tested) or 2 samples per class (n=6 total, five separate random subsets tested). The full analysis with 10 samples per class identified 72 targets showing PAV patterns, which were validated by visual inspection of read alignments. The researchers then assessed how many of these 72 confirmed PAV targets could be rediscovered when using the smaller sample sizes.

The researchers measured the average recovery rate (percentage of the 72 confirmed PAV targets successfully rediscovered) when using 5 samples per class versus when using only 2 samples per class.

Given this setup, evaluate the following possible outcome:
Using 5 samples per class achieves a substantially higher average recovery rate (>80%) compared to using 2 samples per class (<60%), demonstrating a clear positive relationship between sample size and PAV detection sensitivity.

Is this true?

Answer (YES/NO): NO